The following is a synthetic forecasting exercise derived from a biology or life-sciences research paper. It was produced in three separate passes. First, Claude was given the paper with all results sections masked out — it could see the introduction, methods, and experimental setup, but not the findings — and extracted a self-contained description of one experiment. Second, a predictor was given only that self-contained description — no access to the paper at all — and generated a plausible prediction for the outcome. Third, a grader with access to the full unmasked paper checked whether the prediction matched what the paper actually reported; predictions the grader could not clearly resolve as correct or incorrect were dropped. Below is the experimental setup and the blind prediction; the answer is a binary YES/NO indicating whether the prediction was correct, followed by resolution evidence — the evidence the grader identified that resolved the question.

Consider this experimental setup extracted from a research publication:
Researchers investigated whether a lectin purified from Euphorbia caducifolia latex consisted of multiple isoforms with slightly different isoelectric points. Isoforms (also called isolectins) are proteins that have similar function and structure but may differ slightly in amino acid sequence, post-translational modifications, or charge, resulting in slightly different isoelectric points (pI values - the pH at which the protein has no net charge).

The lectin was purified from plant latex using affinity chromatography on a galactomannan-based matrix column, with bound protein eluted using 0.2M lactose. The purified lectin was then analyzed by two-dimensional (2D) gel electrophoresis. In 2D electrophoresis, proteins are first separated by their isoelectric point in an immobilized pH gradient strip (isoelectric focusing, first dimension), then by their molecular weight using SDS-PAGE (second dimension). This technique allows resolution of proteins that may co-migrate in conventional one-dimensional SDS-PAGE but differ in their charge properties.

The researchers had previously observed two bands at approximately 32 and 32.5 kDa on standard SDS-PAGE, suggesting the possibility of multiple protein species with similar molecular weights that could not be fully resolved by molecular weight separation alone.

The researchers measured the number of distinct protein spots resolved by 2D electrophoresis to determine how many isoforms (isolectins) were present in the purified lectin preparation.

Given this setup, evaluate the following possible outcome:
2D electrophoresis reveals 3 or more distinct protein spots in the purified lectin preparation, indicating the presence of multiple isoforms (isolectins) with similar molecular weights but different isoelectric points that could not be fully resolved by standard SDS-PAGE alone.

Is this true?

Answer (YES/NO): YES